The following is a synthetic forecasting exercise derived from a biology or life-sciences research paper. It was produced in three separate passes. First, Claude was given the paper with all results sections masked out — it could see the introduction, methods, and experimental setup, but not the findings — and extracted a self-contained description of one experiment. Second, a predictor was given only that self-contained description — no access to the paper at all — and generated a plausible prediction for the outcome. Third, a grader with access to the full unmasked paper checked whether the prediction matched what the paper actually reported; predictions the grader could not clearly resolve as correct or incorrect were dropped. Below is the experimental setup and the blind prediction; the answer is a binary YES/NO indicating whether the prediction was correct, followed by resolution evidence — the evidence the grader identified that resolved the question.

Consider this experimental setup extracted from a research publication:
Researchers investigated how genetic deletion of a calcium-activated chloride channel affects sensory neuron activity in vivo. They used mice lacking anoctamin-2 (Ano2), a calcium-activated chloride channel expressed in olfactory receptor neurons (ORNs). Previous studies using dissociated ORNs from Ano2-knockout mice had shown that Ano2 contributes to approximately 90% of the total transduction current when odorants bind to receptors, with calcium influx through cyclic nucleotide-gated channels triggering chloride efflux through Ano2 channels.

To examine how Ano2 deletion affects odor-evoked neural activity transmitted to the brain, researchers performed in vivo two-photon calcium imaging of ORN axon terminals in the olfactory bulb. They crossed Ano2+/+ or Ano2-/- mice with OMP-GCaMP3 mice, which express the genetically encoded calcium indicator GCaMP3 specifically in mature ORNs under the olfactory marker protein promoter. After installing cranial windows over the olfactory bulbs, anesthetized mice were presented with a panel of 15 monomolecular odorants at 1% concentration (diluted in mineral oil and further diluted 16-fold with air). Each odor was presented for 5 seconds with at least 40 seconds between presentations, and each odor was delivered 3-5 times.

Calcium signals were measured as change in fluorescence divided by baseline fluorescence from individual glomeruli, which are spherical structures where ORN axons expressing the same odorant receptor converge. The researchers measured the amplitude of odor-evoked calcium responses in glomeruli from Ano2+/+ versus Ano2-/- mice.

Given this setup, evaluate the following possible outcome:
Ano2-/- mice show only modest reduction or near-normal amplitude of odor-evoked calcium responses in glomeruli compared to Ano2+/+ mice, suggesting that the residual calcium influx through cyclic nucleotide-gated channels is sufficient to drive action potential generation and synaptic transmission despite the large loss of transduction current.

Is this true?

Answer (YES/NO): NO